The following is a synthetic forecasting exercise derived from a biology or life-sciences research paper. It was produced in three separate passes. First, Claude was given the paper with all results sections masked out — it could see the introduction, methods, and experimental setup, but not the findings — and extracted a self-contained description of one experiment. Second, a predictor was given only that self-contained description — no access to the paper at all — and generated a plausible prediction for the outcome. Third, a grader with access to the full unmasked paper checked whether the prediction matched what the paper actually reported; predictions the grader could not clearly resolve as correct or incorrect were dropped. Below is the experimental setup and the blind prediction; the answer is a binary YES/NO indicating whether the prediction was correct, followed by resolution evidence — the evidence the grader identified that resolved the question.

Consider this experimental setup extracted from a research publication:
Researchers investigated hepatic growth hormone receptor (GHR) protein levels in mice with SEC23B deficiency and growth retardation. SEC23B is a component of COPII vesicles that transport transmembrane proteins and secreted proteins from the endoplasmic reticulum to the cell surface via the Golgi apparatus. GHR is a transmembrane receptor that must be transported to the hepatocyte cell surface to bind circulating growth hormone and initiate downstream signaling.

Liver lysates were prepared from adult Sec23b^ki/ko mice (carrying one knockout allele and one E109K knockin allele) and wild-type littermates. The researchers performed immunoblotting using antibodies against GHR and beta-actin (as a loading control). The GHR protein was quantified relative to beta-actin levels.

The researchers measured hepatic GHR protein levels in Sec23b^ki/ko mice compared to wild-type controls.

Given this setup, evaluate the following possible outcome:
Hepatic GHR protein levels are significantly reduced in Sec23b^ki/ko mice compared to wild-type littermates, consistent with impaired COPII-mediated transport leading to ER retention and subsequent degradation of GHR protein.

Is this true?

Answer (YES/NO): NO